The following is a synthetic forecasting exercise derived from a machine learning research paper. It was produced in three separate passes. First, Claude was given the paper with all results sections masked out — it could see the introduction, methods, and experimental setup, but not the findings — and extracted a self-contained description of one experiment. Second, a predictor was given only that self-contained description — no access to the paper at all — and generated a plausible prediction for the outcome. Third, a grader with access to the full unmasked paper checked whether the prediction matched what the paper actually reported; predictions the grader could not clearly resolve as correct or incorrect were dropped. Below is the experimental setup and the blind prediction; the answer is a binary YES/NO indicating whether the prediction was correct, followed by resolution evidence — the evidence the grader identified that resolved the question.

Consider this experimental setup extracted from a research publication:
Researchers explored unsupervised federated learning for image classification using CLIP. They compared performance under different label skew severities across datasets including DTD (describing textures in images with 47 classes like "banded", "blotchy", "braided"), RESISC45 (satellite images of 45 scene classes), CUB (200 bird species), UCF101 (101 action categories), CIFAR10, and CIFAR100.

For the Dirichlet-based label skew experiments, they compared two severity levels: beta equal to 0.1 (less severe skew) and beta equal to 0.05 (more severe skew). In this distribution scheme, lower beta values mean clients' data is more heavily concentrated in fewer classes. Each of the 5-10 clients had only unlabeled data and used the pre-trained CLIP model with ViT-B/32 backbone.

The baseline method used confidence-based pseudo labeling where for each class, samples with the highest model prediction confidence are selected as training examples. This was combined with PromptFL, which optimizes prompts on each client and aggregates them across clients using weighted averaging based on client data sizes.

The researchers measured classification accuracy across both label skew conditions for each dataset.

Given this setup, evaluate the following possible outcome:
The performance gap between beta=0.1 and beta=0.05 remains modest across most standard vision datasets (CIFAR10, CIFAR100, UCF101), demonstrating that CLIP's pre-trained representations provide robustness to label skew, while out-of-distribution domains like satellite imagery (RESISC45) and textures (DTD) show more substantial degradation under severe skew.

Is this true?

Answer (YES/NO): NO